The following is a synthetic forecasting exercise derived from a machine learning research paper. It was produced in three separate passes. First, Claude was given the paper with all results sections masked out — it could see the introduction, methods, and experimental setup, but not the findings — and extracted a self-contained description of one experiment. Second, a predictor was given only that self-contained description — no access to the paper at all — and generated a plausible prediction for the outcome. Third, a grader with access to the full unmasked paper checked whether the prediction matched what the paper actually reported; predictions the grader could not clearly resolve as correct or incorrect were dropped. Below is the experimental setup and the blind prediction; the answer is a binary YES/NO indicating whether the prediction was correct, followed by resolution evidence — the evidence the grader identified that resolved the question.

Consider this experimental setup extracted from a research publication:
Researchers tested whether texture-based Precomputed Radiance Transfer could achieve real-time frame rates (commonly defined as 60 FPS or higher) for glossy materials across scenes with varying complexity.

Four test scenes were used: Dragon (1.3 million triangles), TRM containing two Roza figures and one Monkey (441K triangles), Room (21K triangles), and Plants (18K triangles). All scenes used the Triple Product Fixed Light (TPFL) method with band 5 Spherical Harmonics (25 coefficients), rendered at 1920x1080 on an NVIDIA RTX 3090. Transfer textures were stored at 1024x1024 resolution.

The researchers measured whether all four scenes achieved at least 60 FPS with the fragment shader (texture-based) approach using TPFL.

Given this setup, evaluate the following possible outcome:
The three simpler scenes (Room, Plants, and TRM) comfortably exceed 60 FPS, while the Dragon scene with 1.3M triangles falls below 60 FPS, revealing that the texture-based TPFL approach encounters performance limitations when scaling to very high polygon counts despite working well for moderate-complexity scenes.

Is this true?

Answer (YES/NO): NO